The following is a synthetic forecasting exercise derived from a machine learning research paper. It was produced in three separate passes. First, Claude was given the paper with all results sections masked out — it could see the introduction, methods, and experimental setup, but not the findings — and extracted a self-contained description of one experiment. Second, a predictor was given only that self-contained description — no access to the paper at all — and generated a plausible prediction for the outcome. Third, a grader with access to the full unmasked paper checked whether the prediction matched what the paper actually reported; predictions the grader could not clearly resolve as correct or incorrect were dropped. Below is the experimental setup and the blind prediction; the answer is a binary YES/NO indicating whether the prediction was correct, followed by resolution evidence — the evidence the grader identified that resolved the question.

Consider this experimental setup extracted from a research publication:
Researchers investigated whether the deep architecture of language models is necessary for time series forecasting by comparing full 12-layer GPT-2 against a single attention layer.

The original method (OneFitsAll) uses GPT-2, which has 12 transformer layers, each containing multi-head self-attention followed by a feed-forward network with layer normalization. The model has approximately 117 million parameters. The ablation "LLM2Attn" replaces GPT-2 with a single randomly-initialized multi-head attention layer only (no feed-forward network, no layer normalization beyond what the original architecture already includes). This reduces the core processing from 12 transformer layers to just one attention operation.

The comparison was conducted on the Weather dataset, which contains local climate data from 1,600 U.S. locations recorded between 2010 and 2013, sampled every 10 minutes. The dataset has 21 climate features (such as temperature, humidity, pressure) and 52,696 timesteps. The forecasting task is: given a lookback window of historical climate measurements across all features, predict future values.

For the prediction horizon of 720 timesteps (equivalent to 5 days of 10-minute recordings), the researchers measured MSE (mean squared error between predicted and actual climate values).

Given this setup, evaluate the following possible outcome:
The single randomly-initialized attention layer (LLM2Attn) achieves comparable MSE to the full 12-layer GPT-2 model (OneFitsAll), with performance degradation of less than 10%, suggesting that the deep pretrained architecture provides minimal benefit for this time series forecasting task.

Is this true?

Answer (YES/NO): YES